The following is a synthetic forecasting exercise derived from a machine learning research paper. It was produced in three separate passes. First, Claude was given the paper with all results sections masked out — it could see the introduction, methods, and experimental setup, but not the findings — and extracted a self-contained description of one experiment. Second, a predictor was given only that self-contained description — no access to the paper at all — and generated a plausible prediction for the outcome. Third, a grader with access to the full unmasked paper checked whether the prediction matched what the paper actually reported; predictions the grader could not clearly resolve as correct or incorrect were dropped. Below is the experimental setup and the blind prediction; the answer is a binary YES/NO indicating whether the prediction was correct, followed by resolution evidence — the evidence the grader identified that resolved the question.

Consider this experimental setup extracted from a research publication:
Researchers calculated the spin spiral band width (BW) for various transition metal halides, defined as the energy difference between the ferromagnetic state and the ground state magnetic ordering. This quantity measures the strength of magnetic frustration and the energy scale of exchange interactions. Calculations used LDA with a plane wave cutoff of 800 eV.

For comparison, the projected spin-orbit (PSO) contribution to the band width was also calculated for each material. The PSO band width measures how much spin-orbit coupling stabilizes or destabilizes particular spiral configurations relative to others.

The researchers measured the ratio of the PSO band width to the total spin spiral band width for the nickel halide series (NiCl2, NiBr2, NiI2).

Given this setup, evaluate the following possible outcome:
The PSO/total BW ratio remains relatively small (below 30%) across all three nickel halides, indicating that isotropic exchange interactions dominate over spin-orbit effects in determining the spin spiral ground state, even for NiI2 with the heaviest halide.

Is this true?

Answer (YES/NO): YES